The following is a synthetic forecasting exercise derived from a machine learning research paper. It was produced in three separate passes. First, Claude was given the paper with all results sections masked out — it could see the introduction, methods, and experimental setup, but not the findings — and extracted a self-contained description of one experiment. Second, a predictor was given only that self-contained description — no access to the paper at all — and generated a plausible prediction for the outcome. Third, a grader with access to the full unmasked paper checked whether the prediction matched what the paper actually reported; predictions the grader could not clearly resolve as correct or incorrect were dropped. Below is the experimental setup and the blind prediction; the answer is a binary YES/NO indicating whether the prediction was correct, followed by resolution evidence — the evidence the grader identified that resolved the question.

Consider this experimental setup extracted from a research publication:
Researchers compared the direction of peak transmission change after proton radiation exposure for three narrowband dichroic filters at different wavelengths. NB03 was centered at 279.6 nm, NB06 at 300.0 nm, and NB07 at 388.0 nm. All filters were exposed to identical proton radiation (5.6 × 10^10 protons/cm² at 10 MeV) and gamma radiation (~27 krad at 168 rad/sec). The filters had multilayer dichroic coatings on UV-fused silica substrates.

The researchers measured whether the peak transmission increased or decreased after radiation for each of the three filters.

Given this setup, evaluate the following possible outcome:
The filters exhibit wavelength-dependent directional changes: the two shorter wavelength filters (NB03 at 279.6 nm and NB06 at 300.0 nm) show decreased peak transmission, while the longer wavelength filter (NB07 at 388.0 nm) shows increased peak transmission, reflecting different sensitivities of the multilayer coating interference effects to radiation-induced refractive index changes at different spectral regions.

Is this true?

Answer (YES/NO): NO